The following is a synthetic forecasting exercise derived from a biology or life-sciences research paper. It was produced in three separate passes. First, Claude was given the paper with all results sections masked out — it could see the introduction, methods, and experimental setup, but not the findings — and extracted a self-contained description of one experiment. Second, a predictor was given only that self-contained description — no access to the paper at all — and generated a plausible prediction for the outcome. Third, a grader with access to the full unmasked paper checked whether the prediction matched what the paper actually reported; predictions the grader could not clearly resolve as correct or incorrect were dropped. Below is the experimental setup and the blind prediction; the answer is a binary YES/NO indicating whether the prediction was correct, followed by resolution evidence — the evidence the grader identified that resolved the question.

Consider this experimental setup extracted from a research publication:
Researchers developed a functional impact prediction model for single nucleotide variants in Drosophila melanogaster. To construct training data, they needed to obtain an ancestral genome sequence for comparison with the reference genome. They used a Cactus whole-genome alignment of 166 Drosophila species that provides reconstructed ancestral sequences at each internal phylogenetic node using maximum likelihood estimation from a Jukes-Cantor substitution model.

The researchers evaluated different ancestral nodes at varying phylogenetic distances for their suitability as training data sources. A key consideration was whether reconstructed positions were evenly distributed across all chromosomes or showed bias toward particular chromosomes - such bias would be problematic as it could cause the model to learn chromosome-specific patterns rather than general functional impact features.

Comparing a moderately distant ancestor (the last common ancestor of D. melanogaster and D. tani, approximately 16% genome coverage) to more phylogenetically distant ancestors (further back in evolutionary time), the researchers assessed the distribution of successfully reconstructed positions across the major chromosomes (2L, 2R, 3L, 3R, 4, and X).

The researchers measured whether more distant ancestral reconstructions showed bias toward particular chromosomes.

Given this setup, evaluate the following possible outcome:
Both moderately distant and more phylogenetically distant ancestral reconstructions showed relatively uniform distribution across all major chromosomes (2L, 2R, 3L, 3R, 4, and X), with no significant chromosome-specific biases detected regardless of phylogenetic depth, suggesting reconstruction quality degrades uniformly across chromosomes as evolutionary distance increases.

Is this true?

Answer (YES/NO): NO